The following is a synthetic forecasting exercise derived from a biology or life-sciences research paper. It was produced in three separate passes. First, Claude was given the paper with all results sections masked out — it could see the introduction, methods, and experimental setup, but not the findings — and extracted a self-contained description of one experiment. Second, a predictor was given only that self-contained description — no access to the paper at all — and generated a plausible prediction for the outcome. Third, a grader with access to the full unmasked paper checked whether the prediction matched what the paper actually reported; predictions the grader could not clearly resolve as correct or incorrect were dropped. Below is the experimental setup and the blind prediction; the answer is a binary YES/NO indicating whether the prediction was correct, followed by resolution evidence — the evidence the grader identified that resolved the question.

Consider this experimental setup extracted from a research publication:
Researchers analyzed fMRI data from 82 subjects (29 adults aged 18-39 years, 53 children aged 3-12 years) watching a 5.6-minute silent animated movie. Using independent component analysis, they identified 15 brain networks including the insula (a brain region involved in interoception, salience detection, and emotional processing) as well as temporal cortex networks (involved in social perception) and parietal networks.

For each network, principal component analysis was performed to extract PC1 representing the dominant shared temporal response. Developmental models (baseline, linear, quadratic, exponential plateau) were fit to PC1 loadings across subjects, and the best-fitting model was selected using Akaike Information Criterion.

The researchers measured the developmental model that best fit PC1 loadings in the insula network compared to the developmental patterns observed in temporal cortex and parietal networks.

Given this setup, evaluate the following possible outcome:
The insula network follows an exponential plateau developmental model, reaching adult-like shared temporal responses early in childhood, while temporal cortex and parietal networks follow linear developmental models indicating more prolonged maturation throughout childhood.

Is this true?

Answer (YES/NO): NO